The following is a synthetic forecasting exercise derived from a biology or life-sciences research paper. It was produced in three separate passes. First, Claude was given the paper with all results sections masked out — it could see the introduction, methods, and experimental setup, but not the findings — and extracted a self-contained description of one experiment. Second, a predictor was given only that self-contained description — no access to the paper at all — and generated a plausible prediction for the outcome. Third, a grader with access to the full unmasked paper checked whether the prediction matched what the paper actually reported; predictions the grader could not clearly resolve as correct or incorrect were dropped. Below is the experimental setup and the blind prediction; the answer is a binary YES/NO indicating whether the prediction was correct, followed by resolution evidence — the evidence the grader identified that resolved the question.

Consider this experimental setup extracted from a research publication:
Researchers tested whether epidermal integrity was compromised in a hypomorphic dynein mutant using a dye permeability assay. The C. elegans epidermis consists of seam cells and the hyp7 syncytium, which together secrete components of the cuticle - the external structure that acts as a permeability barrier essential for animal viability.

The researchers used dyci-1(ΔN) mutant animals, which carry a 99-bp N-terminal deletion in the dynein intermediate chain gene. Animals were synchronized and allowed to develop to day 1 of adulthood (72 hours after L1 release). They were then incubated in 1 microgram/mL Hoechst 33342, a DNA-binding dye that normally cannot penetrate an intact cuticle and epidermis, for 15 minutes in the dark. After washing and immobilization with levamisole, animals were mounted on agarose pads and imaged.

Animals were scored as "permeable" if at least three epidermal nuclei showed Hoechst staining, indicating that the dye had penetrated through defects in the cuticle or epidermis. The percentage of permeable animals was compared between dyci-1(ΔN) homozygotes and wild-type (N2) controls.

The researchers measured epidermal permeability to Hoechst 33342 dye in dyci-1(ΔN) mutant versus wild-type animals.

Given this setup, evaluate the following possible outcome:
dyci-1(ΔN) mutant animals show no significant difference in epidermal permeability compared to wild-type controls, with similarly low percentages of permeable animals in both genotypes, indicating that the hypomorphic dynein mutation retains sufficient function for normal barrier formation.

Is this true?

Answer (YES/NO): NO